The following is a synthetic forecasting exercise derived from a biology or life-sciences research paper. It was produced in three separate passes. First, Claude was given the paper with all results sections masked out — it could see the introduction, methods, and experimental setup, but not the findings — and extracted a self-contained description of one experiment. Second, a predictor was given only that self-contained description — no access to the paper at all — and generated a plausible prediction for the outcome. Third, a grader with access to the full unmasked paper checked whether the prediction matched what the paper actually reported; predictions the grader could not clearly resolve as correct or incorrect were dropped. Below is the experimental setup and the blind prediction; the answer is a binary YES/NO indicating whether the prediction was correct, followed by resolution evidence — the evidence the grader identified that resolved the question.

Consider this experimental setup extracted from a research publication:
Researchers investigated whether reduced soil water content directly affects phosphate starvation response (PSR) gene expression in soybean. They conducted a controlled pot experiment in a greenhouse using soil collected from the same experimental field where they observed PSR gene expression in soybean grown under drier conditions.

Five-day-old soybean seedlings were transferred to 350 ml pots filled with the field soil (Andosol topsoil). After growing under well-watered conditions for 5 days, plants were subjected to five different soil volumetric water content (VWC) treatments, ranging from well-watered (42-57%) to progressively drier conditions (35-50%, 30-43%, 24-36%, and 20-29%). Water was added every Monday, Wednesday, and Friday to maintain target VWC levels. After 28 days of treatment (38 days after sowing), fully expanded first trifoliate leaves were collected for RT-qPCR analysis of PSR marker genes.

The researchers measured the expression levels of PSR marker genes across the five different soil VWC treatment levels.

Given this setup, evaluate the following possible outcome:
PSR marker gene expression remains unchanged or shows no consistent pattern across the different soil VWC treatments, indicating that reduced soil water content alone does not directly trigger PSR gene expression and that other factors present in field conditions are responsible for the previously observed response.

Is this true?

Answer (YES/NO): NO